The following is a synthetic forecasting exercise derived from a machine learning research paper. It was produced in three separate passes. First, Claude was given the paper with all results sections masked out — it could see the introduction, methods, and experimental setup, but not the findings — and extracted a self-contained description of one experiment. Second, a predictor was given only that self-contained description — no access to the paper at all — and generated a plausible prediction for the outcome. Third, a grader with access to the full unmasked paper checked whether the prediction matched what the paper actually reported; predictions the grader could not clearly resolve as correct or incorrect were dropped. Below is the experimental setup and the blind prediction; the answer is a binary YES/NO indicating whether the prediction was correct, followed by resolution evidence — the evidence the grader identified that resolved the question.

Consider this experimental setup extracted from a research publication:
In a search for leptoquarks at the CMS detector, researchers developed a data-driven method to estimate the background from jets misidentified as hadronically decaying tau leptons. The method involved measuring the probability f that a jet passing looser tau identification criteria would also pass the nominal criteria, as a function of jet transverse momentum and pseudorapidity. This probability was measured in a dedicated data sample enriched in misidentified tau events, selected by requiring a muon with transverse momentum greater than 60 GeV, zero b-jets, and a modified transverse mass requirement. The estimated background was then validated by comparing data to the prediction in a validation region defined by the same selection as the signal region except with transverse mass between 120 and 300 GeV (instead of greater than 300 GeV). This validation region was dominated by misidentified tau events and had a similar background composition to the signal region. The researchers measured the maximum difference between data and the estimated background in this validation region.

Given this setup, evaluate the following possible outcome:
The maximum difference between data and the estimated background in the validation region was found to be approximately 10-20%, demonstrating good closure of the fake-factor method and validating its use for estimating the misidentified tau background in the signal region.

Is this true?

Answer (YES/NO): YES